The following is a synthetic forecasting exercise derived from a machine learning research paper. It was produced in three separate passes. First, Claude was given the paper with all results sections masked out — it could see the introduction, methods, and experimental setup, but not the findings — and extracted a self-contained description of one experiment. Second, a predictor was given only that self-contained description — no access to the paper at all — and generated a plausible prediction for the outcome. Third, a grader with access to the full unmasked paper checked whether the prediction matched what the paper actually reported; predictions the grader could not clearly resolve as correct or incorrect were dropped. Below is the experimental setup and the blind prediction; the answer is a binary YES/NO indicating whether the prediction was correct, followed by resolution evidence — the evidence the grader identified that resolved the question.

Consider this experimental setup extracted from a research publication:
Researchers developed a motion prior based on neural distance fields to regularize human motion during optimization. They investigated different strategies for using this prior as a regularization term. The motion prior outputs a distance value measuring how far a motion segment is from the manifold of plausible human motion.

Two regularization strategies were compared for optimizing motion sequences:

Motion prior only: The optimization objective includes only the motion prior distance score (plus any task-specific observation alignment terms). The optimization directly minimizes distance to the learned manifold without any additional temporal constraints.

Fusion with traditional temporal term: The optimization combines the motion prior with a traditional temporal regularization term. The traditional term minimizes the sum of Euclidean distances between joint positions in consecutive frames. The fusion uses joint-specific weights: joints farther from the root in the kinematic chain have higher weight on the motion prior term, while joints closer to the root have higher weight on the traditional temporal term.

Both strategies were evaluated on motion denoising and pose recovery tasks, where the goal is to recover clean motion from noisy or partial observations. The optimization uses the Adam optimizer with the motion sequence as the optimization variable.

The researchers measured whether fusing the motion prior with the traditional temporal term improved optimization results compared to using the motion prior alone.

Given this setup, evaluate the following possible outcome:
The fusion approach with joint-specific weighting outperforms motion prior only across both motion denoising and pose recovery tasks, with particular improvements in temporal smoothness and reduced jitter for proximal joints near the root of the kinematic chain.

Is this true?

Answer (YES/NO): NO